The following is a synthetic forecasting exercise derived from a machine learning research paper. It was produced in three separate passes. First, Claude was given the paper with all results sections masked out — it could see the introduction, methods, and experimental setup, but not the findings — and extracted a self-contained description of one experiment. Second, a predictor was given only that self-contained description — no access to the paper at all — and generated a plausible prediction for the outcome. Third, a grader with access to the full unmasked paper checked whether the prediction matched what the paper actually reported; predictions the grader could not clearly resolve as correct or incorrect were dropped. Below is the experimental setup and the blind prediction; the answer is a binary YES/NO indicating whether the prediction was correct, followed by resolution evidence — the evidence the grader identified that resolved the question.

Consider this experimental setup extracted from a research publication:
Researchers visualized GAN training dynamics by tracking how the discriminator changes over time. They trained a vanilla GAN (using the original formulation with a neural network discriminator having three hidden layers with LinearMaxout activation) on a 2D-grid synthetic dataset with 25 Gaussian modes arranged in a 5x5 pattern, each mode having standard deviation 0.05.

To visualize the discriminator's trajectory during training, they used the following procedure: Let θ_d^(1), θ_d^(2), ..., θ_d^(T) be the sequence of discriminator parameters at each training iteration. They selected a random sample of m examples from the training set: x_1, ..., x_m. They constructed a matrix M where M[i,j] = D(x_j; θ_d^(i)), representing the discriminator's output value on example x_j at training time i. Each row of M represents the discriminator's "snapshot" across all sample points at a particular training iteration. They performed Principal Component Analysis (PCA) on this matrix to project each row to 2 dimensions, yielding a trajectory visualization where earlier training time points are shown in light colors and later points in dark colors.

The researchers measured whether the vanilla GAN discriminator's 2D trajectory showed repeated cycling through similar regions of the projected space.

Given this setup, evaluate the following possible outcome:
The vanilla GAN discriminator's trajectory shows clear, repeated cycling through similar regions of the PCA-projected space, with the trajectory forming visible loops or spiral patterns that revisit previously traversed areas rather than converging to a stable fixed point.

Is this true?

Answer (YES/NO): YES